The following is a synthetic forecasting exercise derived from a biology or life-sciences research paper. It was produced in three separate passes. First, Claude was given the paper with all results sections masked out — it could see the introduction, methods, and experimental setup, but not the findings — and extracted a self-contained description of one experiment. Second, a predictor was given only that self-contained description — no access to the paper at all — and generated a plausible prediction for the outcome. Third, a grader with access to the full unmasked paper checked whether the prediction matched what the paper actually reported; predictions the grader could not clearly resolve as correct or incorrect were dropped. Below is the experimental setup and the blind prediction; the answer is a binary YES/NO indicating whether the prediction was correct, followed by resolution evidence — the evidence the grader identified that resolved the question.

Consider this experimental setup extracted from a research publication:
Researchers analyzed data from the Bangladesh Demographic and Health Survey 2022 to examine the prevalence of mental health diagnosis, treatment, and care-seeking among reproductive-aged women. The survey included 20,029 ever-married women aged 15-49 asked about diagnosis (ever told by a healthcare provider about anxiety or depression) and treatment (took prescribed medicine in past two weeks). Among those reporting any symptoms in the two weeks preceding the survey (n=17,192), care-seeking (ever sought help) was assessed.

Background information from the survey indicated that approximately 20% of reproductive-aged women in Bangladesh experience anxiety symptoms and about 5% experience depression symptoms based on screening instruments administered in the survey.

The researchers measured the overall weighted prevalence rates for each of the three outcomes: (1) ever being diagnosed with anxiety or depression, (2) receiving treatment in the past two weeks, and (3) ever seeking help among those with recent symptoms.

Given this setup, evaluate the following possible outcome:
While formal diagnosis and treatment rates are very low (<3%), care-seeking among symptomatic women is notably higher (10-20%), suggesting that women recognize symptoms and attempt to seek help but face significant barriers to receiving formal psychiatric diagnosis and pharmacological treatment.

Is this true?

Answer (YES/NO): NO